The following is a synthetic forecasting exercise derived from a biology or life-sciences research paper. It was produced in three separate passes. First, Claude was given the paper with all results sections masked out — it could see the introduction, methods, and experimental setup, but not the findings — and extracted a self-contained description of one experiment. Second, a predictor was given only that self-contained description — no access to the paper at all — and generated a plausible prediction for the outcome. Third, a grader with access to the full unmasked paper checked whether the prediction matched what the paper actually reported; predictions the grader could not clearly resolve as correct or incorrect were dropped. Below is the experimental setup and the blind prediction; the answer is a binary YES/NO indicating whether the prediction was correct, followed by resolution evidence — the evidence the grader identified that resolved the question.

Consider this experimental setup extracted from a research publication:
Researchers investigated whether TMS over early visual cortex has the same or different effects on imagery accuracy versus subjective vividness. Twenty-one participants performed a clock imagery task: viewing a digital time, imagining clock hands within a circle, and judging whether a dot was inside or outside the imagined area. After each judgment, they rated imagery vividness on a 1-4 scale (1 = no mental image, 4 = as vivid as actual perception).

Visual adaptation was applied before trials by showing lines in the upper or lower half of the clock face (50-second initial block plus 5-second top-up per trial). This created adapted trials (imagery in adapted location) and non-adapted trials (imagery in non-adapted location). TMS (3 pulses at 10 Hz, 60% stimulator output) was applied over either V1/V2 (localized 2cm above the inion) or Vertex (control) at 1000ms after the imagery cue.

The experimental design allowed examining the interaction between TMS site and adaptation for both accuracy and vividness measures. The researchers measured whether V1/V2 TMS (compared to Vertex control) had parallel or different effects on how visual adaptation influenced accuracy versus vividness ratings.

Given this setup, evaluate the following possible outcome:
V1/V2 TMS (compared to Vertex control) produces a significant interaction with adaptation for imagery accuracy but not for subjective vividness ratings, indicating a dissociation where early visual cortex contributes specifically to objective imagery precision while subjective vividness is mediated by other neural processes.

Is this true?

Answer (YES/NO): NO